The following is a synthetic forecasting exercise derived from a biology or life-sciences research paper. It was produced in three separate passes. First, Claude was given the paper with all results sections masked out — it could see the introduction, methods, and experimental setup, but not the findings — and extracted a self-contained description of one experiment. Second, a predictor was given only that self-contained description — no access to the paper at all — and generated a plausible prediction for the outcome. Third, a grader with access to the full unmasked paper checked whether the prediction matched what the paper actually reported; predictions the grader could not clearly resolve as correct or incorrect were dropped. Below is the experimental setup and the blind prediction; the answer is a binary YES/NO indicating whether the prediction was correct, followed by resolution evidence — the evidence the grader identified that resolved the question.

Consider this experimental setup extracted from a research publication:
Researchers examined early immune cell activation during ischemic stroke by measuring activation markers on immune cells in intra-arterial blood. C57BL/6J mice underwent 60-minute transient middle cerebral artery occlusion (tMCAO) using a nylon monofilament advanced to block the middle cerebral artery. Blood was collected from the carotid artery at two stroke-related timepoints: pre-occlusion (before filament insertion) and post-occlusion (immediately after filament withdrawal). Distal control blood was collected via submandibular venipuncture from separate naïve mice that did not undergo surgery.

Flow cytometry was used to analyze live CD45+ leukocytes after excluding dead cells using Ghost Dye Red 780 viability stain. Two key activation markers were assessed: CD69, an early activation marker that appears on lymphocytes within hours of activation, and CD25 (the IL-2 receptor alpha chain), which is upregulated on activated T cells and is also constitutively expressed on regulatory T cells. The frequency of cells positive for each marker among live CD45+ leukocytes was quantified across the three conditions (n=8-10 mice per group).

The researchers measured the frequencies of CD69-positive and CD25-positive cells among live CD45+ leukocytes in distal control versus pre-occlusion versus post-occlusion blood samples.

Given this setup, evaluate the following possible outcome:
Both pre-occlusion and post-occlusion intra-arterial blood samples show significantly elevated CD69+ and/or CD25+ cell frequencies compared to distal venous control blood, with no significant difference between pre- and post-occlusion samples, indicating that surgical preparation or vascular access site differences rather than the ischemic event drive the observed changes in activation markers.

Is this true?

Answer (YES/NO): NO